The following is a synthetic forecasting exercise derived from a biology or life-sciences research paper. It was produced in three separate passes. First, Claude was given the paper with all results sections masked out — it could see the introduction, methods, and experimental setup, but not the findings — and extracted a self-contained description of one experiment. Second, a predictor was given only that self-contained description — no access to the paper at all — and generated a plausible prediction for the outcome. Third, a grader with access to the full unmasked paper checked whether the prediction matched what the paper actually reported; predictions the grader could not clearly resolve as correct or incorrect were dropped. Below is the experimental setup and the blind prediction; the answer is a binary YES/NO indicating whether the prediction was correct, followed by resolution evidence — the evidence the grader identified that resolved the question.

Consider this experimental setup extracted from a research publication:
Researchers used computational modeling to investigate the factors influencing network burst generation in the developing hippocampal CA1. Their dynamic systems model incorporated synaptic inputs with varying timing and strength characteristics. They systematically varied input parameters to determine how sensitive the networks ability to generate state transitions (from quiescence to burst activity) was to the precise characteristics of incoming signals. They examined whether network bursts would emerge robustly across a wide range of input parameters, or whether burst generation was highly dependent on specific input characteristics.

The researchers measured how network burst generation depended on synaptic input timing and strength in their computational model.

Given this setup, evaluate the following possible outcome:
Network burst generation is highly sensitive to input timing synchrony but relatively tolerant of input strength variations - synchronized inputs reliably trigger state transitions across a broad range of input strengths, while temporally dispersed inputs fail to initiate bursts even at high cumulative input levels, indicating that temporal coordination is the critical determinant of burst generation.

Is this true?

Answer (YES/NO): NO